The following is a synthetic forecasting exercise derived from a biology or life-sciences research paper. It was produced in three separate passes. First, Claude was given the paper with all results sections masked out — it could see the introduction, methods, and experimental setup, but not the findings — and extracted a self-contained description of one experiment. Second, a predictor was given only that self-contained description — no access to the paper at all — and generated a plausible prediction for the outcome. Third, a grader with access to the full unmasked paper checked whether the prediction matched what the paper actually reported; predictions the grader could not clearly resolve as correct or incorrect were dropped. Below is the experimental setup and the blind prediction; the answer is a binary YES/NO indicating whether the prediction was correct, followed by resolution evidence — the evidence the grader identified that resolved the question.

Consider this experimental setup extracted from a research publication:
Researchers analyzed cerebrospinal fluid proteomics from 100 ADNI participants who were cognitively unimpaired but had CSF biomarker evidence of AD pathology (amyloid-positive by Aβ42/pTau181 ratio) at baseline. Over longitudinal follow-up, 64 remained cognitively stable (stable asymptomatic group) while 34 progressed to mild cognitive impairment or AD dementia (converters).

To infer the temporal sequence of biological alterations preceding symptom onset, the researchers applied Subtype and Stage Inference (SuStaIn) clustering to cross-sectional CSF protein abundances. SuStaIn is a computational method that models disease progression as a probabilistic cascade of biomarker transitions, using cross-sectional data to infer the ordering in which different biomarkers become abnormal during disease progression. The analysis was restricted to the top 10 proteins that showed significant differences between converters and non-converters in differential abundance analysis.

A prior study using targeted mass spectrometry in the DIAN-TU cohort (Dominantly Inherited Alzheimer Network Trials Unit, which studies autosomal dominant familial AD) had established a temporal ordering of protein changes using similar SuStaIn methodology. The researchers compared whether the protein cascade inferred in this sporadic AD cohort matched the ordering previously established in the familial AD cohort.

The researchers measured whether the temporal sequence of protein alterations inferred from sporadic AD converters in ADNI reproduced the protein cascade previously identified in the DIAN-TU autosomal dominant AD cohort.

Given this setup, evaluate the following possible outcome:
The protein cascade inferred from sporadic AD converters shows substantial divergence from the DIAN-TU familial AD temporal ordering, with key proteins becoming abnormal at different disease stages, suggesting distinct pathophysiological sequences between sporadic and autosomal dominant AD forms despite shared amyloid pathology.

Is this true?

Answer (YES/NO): NO